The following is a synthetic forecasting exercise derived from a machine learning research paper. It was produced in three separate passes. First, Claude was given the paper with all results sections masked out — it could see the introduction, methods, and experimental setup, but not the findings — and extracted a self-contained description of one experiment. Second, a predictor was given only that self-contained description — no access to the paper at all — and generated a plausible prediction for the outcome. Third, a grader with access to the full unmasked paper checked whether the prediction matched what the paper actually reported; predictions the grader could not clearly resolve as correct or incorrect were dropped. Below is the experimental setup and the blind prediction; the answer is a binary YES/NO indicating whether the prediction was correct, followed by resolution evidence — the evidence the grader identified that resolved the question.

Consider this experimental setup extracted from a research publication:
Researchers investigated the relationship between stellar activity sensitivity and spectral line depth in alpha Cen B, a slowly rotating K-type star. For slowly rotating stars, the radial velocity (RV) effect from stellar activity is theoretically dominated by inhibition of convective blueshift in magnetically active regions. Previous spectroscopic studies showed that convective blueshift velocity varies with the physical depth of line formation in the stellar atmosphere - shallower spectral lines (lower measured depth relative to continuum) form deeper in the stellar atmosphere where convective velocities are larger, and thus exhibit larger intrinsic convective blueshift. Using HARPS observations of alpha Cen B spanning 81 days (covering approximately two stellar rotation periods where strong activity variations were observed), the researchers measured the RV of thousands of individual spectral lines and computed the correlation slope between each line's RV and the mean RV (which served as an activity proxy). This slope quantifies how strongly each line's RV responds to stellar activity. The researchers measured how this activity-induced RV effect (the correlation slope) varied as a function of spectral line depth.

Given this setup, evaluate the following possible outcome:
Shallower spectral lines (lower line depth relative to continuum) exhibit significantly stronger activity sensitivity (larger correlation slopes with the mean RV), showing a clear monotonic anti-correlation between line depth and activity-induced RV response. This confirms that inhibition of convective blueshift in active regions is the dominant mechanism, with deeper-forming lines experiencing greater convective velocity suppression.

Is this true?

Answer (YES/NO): YES